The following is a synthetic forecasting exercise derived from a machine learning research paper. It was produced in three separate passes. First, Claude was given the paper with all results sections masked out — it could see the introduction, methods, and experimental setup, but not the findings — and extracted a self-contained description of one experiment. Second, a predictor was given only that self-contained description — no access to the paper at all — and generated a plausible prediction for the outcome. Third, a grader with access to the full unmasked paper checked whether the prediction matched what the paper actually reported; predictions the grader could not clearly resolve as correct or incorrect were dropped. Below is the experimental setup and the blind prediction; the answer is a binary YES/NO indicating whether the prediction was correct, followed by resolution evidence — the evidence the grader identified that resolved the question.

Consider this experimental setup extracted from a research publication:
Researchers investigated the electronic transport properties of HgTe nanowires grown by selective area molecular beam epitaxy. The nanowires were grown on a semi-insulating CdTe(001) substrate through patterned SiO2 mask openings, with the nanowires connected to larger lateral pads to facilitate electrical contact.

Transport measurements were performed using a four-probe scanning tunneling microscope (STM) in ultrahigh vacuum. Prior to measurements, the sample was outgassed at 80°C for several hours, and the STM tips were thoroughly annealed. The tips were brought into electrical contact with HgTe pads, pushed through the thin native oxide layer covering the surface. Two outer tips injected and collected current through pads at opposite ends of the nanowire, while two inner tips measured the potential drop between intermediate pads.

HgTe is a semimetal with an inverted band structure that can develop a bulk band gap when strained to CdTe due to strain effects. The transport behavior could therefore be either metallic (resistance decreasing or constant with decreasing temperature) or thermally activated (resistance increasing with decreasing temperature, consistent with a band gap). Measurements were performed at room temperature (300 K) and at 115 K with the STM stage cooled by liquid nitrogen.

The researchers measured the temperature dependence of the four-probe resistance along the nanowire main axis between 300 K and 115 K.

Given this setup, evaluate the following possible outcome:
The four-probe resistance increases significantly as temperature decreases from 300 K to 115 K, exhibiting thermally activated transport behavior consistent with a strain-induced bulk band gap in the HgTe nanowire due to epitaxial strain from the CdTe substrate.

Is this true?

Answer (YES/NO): YES